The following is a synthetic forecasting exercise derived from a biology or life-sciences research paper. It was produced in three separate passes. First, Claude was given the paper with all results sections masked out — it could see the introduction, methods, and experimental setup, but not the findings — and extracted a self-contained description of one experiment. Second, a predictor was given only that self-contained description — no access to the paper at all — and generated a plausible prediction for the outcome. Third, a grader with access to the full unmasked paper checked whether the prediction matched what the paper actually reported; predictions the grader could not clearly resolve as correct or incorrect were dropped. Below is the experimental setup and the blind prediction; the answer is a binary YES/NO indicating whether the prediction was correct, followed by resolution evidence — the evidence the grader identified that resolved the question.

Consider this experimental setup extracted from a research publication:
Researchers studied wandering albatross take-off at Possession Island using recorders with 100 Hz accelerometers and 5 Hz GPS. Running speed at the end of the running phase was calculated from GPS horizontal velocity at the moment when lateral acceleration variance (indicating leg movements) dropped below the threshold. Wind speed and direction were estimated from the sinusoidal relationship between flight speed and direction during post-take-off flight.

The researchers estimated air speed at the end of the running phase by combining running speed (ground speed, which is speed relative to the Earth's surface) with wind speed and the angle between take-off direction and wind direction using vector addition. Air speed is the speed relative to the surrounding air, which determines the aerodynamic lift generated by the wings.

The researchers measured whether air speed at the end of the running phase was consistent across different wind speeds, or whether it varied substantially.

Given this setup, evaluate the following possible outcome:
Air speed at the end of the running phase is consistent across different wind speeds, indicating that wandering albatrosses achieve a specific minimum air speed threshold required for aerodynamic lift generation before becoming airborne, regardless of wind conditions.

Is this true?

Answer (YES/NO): YES